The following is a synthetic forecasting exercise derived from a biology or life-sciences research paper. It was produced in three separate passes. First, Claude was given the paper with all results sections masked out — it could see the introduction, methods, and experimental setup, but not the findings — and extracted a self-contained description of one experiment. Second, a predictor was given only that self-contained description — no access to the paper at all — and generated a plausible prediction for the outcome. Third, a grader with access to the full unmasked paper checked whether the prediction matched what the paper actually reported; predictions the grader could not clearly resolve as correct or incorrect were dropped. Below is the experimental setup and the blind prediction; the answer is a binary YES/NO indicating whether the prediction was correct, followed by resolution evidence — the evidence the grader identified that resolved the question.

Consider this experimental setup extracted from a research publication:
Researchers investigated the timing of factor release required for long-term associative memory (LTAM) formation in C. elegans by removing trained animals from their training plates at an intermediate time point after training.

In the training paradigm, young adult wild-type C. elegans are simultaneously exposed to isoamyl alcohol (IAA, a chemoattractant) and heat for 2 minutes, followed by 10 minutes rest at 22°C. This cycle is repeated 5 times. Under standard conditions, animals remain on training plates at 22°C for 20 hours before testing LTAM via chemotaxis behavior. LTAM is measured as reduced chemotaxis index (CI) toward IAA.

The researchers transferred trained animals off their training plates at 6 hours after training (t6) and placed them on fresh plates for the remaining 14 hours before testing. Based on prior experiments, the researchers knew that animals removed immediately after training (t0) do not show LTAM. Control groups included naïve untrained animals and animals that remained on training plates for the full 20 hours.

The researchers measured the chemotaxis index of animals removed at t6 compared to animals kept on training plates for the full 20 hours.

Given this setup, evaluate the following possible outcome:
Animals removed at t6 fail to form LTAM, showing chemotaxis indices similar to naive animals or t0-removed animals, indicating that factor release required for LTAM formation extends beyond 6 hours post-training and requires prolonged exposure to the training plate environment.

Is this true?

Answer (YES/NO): YES